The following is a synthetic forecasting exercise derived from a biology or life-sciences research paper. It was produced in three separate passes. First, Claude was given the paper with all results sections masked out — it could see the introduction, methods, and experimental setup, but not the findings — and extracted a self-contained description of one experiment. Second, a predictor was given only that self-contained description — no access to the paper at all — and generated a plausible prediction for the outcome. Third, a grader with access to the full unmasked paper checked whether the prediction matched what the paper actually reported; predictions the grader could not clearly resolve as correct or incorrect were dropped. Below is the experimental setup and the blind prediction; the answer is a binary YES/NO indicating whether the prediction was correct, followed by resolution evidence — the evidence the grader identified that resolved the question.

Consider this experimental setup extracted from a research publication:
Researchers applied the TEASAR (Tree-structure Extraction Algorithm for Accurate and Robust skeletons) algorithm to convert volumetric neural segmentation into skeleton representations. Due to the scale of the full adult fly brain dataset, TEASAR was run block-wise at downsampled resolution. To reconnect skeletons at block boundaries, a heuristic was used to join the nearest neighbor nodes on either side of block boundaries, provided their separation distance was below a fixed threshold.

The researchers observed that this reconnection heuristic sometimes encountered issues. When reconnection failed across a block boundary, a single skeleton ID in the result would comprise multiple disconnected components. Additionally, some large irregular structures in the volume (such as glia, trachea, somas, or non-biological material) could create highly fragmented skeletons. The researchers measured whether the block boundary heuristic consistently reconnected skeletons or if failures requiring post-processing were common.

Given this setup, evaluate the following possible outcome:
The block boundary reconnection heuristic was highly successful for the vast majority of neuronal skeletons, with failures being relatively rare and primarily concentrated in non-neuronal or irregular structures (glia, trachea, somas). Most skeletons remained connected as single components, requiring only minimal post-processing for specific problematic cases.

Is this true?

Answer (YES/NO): YES